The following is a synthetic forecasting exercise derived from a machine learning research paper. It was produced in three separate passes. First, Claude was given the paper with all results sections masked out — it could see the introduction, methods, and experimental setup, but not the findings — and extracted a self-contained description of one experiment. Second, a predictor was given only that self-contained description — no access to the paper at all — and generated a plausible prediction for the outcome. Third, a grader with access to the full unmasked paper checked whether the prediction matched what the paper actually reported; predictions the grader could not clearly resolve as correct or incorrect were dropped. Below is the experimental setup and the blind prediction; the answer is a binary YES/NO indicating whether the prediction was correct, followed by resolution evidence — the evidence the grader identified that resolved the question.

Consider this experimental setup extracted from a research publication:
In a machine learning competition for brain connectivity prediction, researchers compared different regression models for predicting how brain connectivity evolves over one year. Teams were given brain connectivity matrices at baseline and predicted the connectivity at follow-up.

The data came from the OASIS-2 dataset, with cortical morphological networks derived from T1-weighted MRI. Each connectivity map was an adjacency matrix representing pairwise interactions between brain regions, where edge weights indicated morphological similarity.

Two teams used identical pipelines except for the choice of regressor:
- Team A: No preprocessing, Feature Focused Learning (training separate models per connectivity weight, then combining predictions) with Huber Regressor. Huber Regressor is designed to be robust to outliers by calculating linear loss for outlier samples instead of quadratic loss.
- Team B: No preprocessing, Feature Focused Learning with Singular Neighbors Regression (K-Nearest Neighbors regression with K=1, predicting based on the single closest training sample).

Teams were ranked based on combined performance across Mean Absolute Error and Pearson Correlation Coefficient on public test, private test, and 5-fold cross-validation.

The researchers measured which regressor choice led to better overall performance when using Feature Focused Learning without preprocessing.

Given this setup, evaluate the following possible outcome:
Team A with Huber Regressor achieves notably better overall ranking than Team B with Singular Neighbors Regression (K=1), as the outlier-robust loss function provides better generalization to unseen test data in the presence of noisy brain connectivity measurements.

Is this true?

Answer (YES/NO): YES